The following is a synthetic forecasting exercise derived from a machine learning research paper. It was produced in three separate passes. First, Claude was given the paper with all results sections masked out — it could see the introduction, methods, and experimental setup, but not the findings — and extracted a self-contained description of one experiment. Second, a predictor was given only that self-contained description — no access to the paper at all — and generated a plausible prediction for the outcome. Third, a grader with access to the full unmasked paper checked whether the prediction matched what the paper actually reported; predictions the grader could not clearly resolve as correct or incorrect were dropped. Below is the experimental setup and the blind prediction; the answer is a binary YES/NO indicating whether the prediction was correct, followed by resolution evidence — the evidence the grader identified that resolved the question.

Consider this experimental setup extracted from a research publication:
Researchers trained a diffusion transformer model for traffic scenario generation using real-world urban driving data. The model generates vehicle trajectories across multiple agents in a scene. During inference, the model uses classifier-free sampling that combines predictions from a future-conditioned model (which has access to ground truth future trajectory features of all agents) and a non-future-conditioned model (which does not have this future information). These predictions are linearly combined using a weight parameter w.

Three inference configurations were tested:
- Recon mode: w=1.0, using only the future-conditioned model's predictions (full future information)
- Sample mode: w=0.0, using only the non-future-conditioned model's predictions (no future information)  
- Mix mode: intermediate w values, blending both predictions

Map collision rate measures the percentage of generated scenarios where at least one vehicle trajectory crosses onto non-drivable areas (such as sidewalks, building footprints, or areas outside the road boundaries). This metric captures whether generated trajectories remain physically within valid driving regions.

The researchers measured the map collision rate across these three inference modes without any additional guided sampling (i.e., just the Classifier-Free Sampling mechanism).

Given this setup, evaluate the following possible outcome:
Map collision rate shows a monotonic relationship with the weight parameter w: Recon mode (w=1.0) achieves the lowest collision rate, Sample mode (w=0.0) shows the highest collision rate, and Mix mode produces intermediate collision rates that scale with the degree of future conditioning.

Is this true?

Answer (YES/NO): YES